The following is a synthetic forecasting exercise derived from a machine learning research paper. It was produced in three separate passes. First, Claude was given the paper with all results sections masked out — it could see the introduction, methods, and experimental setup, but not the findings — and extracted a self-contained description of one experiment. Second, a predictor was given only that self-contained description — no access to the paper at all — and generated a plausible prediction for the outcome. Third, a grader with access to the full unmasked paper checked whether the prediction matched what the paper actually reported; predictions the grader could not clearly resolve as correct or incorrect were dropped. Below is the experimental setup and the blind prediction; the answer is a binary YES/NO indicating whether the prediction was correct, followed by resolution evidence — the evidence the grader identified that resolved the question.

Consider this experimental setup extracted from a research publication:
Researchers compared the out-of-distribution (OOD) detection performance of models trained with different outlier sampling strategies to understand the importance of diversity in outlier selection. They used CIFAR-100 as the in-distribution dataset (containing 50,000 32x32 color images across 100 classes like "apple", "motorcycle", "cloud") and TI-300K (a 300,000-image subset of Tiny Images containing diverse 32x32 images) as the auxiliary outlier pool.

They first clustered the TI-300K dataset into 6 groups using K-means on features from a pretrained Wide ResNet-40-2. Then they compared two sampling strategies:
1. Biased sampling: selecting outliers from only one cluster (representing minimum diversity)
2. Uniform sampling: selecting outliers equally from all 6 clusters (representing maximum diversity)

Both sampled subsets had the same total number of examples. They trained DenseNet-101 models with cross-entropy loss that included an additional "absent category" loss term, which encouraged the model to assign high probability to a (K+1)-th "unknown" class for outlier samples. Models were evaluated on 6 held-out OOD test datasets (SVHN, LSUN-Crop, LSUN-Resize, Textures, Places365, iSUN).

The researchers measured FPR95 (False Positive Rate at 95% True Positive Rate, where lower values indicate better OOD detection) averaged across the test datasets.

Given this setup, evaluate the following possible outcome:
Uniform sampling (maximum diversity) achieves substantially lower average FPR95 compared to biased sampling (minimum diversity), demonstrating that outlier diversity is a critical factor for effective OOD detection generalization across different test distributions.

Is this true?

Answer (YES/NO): YES